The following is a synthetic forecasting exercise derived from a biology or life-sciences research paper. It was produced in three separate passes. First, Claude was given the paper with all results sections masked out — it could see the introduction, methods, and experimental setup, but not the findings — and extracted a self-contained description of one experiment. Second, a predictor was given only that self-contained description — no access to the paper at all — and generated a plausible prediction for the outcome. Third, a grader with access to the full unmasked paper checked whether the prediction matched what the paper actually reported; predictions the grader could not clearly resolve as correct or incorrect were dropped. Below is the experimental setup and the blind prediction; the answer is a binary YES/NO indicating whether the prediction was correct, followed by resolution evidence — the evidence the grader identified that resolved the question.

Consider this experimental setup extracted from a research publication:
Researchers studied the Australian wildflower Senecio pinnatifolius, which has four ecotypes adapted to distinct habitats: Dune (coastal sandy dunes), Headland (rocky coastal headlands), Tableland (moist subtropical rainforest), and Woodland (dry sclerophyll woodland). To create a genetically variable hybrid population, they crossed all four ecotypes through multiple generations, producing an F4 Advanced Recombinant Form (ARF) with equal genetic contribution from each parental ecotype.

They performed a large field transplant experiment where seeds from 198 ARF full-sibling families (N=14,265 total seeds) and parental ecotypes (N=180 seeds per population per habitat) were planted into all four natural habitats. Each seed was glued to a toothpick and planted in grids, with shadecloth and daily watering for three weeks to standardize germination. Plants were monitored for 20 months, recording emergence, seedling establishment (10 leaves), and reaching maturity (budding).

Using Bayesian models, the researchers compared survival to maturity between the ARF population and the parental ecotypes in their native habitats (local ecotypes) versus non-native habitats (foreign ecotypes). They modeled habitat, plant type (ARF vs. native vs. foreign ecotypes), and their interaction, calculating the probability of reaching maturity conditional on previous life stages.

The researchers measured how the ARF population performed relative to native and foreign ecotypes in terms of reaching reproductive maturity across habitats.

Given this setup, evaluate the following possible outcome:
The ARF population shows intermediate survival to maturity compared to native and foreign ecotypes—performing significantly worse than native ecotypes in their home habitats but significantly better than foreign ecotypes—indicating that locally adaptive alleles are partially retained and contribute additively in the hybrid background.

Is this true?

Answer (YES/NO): NO